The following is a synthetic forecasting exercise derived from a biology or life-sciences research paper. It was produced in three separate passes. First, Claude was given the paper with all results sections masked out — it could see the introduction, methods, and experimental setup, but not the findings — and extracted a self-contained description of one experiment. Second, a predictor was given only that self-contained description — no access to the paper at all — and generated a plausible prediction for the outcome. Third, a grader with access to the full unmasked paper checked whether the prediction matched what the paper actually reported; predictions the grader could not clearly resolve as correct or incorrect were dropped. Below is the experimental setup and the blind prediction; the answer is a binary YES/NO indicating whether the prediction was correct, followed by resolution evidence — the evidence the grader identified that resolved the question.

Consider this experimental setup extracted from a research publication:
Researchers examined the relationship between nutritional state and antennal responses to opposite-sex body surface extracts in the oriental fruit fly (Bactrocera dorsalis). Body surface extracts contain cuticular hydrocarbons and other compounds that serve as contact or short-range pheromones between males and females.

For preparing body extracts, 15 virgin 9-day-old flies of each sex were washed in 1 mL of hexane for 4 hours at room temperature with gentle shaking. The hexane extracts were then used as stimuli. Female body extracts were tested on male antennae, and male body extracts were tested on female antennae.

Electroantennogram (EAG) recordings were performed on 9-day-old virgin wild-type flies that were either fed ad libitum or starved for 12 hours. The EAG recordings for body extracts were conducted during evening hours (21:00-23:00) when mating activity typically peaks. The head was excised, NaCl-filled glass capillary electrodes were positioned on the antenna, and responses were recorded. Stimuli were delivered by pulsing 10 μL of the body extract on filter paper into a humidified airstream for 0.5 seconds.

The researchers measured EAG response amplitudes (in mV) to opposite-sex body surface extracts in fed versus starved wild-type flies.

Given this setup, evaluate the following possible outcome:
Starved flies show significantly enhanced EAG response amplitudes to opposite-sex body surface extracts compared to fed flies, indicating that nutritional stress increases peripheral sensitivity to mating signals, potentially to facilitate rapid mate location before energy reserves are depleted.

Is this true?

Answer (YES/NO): NO